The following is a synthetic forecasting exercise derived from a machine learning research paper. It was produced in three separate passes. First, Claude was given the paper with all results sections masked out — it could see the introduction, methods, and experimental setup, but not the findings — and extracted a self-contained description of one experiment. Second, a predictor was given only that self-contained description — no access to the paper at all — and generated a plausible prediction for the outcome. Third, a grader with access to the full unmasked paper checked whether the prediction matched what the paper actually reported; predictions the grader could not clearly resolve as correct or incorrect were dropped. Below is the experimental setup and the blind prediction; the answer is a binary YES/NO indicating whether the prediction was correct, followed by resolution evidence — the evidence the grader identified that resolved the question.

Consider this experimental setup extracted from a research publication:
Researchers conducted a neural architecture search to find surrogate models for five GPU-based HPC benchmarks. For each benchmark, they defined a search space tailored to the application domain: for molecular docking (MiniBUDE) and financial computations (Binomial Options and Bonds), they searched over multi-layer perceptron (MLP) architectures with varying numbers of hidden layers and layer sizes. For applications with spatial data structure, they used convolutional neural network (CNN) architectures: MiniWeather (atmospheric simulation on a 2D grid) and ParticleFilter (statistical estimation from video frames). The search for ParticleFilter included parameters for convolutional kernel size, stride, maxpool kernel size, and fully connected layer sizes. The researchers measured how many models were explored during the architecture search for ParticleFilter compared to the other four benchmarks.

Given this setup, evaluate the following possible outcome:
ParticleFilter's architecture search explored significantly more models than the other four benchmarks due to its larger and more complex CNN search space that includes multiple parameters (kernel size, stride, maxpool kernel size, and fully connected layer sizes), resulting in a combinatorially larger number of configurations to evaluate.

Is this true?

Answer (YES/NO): YES